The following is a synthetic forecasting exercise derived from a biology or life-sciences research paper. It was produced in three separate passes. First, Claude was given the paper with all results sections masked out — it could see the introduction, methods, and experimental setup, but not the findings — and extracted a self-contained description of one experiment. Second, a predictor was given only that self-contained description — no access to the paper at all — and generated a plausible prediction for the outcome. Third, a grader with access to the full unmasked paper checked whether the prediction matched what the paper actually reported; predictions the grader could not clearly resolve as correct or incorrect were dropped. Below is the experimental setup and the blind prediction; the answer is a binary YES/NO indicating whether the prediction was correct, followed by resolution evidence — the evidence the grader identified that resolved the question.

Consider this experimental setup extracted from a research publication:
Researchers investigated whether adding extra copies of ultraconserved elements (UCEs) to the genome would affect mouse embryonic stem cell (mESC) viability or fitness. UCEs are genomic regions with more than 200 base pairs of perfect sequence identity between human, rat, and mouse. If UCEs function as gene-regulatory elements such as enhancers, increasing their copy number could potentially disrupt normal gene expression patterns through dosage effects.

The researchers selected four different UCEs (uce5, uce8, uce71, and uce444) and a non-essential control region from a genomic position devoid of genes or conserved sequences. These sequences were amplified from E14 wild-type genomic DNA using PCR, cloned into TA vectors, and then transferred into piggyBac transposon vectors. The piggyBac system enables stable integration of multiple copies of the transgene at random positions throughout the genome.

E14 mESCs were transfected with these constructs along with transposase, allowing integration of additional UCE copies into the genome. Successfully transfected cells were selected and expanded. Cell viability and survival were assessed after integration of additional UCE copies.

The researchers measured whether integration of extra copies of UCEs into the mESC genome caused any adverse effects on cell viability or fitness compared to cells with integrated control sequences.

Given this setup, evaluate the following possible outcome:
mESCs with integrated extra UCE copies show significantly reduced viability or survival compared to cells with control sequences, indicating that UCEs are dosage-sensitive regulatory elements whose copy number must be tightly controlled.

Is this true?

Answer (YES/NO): NO